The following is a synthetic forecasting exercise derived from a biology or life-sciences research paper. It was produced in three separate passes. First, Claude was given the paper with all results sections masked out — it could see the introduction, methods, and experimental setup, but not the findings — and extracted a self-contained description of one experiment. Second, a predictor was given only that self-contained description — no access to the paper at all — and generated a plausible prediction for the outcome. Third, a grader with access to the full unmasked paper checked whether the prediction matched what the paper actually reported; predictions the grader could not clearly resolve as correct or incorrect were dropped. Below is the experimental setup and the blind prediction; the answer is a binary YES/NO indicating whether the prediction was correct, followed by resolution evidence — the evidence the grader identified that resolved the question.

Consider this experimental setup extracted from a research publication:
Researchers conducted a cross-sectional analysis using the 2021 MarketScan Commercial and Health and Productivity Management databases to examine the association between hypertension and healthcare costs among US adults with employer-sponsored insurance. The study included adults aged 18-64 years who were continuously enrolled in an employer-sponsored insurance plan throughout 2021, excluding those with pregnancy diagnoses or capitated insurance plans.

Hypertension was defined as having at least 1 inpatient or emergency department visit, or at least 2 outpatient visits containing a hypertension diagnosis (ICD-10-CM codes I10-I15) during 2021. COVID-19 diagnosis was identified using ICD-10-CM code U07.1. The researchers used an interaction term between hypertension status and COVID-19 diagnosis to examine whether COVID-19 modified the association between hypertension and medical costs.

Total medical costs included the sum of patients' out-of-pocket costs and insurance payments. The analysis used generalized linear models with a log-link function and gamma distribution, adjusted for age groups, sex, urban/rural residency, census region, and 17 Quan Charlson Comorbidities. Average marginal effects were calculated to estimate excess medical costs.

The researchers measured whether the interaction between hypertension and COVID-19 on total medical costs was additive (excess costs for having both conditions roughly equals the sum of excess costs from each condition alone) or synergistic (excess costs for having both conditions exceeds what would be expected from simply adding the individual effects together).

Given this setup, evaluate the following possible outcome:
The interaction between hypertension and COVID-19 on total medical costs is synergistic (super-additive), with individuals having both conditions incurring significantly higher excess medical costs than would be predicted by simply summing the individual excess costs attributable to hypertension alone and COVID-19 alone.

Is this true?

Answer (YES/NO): YES